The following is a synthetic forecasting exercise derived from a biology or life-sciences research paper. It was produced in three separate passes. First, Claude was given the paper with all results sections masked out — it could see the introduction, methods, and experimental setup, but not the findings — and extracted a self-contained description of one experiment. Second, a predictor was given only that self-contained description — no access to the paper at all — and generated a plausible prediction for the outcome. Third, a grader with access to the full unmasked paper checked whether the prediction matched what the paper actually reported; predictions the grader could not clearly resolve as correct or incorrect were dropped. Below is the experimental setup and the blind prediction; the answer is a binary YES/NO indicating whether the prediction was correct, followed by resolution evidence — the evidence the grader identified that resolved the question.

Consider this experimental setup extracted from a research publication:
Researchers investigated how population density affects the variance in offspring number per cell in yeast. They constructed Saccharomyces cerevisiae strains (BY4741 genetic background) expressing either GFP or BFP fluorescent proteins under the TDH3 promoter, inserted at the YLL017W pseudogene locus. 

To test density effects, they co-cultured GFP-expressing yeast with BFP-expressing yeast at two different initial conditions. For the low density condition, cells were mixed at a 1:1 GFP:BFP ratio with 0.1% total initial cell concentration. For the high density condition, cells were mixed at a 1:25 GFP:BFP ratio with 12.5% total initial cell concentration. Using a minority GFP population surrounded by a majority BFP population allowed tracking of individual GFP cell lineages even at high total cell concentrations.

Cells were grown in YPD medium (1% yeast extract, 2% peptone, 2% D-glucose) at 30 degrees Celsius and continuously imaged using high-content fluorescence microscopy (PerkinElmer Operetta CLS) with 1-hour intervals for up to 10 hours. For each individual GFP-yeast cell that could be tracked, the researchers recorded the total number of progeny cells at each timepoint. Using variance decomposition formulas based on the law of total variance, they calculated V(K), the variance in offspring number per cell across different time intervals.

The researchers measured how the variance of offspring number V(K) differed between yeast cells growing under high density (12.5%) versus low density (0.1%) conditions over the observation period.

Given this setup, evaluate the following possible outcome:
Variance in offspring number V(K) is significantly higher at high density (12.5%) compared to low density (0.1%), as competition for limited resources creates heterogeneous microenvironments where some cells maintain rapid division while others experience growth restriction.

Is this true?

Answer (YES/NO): YES